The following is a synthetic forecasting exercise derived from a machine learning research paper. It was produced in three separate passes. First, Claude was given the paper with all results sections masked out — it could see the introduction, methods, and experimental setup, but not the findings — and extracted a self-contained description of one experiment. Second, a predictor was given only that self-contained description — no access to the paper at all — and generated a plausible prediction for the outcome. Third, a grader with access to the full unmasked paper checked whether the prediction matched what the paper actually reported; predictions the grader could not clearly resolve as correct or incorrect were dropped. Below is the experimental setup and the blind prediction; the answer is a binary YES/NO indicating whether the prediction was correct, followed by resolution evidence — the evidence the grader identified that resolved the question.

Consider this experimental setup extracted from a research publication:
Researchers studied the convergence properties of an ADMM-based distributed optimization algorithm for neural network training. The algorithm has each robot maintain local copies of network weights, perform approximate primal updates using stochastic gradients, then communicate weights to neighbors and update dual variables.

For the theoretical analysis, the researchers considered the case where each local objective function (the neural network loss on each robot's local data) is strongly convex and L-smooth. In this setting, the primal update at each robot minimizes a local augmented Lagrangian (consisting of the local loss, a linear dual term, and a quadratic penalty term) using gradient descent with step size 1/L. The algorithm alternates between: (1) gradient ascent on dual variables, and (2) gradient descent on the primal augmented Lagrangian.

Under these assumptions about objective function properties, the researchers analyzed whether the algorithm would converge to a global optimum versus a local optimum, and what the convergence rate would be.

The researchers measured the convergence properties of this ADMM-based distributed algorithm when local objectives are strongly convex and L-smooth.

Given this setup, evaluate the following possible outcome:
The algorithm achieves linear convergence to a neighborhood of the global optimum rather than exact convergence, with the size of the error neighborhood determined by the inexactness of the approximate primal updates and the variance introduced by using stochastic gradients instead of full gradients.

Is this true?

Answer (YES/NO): NO